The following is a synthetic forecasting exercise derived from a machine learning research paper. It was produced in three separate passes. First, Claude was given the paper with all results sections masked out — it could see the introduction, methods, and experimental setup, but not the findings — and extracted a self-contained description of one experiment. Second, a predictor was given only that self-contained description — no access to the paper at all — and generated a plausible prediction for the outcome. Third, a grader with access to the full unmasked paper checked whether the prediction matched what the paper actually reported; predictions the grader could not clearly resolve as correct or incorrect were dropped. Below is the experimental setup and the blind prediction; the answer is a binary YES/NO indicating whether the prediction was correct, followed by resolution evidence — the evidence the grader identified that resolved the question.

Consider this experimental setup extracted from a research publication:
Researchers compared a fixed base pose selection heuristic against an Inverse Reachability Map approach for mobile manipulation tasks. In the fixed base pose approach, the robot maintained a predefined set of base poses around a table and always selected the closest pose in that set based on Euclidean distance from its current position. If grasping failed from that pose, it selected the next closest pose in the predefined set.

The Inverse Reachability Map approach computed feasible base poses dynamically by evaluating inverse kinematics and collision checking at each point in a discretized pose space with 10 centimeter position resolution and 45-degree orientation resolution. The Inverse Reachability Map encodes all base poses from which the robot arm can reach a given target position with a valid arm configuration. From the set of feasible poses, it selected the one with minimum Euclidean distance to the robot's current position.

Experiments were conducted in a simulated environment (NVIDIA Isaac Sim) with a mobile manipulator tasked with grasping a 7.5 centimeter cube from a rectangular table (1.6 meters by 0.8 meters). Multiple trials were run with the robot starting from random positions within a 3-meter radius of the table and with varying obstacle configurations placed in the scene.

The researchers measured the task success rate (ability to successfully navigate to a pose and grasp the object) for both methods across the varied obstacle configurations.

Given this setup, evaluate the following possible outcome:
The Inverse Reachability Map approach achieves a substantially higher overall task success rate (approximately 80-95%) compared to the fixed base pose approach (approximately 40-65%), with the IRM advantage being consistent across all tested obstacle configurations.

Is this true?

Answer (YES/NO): NO